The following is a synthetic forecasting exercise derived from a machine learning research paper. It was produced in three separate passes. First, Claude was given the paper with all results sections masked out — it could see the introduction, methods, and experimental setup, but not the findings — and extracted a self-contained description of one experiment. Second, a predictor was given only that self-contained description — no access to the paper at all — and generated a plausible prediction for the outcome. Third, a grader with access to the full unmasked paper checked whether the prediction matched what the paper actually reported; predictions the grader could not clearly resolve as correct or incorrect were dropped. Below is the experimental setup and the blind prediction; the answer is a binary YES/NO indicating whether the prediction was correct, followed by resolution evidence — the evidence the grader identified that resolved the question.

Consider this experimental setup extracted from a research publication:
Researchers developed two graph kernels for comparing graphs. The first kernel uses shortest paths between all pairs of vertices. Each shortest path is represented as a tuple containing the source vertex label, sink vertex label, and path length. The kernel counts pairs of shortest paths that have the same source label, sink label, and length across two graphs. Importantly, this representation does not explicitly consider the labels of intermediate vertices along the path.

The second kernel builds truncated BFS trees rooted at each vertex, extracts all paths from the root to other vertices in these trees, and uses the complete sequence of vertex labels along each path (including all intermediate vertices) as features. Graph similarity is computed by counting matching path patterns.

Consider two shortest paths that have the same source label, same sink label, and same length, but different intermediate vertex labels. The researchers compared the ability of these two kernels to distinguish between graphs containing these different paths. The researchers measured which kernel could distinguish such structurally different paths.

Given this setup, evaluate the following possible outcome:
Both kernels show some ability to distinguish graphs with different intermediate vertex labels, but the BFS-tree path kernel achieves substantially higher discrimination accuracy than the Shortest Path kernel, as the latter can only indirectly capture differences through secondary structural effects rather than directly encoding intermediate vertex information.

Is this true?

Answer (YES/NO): NO